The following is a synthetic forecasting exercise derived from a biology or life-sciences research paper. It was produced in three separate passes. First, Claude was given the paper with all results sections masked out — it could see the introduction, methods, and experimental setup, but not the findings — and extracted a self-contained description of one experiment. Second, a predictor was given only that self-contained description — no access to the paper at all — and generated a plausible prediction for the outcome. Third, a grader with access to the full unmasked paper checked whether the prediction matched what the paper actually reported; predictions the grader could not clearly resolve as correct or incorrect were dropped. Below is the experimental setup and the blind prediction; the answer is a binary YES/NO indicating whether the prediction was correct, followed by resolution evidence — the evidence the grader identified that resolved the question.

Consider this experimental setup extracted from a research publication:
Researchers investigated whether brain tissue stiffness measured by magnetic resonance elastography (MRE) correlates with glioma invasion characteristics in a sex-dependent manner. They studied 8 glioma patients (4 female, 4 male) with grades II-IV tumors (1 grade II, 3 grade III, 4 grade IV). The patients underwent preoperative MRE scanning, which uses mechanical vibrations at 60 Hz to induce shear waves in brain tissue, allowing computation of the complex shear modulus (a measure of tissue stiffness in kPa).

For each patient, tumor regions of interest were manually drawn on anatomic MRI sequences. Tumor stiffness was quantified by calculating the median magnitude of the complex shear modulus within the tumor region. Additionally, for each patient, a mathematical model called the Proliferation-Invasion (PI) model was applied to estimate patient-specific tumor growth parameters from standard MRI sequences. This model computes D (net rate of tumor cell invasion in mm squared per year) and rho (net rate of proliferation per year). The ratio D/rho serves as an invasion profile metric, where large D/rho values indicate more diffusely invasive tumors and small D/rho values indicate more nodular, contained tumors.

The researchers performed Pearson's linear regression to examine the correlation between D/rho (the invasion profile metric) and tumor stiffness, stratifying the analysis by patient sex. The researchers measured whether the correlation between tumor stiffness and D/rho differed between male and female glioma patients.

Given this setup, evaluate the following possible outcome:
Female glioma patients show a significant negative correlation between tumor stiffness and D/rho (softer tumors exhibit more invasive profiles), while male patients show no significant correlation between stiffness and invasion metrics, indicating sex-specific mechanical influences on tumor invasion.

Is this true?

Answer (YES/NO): NO